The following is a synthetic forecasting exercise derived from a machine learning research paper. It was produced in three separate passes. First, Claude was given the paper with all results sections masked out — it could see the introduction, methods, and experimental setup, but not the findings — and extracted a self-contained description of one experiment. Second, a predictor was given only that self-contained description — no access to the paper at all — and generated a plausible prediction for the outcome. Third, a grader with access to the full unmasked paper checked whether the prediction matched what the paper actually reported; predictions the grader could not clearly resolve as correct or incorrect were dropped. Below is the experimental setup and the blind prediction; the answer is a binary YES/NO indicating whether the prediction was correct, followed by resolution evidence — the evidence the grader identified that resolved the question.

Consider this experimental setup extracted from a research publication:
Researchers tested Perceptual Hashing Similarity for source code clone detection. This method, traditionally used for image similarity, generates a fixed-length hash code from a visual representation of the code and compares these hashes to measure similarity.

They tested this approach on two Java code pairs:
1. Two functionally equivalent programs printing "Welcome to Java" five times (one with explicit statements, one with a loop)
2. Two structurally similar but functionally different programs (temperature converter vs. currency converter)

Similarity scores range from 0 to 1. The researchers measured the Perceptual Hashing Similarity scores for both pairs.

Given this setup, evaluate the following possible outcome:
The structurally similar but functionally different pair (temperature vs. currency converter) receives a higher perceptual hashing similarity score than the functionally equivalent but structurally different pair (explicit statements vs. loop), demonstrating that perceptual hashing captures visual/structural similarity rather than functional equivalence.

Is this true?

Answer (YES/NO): YES